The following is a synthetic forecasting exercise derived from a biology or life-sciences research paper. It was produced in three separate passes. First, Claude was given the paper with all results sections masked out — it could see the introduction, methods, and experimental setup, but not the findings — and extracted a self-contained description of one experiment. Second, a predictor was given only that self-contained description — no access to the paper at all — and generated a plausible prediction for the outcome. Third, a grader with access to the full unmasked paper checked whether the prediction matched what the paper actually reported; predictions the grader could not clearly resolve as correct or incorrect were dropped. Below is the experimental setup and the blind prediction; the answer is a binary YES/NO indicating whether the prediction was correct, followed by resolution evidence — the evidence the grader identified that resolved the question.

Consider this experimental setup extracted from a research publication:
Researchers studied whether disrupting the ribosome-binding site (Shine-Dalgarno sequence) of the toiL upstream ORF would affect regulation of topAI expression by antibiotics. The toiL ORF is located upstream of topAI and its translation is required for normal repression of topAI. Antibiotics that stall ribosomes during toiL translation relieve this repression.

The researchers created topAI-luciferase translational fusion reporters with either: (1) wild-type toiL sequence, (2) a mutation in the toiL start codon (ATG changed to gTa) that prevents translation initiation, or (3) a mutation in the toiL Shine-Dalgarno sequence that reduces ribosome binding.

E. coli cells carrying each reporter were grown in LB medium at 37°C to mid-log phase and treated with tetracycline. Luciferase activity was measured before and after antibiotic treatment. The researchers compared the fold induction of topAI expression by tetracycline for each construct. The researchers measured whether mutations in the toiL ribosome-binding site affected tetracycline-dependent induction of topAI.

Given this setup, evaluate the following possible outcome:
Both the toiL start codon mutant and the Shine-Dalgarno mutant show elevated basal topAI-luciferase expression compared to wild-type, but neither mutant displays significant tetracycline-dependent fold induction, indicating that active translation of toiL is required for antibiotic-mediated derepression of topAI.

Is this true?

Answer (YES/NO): NO